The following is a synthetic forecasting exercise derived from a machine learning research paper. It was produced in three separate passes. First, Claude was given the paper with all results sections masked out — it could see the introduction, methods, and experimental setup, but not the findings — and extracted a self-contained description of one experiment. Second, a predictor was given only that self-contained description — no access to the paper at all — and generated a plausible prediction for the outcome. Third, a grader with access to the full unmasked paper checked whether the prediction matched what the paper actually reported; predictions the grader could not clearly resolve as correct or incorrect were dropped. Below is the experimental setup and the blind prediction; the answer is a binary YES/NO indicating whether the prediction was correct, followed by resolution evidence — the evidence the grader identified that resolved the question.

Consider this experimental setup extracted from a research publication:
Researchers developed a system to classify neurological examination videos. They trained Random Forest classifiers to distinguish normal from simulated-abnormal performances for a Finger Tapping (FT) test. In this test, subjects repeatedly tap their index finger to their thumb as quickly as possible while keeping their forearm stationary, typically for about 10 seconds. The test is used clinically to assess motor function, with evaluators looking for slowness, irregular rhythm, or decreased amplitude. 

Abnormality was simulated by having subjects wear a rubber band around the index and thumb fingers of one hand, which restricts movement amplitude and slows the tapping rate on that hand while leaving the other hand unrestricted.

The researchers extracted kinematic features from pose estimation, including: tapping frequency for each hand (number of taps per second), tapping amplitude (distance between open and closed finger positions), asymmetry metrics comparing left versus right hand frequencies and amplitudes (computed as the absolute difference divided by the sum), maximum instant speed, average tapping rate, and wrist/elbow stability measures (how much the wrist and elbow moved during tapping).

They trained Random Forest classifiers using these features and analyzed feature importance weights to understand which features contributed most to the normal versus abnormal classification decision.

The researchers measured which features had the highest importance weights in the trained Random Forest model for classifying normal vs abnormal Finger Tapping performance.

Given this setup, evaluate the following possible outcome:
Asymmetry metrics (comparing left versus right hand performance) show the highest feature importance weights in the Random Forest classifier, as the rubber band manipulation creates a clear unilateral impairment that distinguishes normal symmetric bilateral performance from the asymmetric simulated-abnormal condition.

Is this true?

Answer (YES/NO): YES